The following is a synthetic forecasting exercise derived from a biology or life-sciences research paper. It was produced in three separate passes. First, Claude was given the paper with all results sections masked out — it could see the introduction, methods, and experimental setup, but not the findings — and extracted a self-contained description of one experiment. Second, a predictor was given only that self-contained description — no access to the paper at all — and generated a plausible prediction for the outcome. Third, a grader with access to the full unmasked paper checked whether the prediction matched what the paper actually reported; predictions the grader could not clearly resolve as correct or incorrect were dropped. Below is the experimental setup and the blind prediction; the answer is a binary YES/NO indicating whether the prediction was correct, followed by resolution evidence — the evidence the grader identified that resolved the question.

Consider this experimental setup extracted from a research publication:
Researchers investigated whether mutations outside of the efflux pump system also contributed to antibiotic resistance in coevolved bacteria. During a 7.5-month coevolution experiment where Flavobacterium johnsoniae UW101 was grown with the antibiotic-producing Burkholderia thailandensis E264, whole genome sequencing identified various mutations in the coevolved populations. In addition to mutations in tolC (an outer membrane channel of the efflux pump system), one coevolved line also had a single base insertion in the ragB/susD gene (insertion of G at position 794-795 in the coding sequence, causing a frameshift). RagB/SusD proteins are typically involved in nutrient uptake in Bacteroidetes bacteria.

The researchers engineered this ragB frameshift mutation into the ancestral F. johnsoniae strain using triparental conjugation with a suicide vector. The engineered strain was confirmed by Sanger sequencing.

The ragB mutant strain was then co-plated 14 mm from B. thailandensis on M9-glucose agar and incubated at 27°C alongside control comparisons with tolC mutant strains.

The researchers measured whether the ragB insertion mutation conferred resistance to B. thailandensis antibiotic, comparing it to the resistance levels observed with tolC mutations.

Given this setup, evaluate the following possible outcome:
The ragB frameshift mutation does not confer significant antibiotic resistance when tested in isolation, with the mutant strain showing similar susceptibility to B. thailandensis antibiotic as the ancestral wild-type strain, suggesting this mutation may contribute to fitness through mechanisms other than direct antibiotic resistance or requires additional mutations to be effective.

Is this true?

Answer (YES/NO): YES